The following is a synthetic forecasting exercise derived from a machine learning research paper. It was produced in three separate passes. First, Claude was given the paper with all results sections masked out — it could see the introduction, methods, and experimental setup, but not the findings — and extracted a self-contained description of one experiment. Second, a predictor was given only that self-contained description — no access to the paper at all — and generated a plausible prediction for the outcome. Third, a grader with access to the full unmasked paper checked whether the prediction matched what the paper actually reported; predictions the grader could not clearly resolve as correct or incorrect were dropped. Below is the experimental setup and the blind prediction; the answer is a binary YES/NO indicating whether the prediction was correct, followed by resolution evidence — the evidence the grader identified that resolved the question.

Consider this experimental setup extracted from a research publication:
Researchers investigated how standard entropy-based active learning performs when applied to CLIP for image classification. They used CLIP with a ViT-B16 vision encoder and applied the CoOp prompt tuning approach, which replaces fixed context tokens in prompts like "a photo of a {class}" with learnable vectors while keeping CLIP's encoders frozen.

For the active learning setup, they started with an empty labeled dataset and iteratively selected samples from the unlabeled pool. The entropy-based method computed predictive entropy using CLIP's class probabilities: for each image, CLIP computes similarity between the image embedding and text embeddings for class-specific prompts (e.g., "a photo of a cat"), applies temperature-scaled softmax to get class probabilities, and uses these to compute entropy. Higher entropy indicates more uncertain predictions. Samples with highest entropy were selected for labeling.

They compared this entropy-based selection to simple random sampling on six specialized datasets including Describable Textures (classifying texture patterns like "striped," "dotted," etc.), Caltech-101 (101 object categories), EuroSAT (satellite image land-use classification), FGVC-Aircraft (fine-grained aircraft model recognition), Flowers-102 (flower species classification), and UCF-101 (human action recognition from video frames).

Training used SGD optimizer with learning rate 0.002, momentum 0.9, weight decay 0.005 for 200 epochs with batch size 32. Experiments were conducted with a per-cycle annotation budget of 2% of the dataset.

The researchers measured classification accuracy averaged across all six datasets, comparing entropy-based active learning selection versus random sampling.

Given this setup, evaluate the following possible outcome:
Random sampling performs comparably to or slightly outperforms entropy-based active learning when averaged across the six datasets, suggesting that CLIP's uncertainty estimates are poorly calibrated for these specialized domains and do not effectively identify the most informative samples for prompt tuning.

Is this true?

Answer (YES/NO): YES